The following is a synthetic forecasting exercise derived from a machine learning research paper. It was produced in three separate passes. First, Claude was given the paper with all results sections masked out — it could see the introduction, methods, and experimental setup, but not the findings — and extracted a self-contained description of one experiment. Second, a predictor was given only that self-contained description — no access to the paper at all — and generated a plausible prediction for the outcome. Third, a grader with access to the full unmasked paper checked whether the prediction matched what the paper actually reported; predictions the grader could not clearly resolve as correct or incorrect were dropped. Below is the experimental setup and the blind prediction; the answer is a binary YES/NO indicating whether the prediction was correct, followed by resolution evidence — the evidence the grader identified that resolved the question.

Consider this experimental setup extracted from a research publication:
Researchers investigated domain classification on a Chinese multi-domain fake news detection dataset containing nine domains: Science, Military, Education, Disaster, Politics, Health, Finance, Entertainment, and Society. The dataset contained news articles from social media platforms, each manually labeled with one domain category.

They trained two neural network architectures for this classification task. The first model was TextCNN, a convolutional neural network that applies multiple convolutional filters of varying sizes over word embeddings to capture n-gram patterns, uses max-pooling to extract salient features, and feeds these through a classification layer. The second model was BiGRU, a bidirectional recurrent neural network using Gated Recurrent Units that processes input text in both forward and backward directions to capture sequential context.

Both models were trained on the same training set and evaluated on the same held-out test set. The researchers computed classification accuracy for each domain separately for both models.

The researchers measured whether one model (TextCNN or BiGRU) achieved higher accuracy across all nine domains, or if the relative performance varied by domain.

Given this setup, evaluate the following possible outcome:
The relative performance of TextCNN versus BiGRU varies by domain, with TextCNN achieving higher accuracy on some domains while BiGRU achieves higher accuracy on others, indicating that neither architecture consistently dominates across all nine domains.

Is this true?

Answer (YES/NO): YES